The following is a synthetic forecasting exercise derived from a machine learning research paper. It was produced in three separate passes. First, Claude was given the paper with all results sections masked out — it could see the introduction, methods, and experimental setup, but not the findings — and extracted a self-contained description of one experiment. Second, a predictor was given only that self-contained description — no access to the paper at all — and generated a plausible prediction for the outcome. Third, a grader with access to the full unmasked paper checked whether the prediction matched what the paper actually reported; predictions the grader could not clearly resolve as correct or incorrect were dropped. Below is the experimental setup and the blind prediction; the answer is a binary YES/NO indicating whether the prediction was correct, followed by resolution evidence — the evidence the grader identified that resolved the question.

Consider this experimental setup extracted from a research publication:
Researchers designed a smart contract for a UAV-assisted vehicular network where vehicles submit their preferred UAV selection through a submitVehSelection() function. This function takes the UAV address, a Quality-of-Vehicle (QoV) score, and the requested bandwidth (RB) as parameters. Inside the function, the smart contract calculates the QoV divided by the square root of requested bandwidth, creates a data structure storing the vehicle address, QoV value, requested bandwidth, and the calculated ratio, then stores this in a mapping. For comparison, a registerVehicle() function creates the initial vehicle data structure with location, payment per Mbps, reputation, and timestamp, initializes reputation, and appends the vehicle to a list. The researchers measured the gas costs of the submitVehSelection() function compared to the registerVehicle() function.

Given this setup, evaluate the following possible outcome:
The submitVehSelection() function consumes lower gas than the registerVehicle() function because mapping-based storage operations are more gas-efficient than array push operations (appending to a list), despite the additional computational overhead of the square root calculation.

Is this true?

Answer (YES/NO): YES